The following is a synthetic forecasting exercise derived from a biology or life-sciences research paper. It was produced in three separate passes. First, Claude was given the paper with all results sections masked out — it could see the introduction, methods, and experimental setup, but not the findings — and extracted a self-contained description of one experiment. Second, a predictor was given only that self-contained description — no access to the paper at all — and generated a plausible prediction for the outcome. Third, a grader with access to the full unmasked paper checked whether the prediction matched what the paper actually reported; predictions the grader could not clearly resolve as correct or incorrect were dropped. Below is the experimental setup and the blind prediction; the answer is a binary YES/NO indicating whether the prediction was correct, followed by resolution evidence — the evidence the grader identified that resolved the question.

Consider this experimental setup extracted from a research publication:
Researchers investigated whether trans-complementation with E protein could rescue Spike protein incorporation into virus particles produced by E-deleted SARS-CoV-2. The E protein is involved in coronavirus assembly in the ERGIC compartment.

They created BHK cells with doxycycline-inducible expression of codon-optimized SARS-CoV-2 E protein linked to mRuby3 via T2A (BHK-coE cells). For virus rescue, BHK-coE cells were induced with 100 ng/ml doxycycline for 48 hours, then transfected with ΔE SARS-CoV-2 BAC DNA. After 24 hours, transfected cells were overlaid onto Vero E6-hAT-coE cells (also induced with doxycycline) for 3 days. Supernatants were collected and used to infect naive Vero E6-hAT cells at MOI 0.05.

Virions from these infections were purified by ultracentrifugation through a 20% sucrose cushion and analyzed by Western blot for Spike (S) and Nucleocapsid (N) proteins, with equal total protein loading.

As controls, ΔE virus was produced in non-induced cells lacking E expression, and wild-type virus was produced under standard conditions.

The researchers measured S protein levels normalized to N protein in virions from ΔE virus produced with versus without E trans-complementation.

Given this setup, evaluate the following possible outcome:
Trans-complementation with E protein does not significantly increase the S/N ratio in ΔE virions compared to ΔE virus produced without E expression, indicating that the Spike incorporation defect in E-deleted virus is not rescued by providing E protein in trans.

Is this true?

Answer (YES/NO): NO